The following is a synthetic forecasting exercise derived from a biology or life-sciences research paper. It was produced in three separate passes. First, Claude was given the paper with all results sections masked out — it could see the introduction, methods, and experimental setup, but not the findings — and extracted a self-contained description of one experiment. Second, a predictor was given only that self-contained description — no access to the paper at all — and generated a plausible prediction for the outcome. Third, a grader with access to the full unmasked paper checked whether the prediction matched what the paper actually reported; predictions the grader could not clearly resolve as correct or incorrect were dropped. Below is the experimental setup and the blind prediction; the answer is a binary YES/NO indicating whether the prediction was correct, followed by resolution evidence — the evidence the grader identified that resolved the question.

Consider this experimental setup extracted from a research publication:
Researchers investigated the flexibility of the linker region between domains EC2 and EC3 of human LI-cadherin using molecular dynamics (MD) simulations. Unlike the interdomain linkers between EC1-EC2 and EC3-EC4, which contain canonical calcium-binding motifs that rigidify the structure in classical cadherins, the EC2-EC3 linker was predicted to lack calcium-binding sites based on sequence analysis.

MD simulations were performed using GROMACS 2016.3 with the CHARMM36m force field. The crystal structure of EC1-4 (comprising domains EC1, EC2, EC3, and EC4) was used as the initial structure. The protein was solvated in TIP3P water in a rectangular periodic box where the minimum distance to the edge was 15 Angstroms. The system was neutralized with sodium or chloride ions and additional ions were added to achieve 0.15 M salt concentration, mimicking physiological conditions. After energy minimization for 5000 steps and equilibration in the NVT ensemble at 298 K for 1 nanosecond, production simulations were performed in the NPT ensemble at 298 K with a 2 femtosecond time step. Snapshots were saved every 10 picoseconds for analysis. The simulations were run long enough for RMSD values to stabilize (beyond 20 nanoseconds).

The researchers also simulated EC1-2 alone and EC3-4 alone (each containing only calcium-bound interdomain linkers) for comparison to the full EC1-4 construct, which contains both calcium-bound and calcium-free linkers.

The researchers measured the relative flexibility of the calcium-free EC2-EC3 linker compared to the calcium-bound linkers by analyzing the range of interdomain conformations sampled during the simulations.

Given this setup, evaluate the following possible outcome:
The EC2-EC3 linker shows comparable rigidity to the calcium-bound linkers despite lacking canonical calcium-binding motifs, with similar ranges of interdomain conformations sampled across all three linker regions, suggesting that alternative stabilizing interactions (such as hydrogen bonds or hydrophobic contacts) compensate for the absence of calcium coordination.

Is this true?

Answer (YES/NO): NO